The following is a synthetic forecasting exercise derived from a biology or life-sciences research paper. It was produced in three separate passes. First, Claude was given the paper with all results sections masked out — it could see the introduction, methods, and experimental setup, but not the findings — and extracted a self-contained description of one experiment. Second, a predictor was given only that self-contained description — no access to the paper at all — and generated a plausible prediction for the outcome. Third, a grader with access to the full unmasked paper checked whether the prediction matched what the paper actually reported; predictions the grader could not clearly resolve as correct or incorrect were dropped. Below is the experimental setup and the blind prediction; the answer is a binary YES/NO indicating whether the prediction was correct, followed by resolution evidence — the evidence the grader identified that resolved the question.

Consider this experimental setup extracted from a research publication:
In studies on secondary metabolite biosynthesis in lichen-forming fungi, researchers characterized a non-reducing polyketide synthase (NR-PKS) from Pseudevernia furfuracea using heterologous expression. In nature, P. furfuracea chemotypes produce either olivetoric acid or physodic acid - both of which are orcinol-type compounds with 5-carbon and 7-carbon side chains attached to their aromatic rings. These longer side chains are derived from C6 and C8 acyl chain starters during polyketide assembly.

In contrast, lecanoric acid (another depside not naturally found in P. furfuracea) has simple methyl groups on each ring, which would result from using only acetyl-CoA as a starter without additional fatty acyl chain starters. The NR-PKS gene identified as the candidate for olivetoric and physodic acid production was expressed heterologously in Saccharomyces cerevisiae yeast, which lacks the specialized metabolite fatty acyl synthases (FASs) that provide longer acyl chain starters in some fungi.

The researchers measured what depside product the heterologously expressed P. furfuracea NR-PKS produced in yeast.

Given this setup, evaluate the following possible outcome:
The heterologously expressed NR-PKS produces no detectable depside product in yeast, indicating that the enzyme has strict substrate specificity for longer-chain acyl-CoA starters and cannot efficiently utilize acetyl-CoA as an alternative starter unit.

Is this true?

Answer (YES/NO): NO